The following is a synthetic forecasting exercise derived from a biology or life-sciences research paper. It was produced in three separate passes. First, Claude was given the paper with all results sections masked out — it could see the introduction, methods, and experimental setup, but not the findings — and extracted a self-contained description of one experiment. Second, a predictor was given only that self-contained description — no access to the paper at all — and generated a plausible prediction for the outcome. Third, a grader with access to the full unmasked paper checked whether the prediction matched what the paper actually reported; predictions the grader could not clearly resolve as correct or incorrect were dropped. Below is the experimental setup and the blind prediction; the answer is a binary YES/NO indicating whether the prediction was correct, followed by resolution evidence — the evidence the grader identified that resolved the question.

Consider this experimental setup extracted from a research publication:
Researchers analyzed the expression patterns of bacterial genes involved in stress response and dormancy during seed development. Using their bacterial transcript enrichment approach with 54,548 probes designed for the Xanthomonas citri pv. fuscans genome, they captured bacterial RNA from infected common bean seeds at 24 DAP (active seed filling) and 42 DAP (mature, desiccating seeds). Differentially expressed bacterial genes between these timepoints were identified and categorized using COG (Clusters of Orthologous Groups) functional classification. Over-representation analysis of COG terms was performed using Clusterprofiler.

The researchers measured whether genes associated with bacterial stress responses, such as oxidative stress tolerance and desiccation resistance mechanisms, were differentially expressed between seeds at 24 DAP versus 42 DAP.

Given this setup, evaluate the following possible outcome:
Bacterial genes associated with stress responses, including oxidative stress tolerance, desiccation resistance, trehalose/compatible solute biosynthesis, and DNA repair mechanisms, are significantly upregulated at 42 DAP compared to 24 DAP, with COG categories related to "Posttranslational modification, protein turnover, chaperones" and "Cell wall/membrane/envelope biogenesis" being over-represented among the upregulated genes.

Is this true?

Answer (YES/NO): NO